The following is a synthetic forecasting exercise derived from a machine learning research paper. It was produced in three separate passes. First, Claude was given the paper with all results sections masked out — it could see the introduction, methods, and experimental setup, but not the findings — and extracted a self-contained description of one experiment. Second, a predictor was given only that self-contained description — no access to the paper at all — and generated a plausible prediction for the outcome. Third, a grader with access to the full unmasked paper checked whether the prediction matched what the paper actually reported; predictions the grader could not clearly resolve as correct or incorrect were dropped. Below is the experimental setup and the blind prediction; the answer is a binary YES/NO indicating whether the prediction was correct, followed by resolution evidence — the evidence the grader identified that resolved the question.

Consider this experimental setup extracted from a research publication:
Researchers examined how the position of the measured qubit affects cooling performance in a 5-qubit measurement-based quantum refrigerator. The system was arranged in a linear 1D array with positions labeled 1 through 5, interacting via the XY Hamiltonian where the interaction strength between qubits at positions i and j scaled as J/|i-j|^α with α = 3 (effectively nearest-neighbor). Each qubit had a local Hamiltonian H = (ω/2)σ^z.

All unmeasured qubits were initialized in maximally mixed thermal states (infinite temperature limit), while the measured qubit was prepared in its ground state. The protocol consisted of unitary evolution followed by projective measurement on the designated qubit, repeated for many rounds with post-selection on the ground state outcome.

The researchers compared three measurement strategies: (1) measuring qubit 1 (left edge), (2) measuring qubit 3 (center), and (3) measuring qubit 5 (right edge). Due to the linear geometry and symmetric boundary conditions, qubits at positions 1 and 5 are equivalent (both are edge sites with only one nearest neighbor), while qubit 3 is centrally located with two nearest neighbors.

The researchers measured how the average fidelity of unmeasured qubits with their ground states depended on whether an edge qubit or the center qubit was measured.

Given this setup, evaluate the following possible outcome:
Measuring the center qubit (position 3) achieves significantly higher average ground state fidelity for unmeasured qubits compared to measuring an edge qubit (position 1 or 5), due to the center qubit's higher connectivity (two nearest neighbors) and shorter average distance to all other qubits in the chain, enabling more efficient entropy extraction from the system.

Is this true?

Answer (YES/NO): NO